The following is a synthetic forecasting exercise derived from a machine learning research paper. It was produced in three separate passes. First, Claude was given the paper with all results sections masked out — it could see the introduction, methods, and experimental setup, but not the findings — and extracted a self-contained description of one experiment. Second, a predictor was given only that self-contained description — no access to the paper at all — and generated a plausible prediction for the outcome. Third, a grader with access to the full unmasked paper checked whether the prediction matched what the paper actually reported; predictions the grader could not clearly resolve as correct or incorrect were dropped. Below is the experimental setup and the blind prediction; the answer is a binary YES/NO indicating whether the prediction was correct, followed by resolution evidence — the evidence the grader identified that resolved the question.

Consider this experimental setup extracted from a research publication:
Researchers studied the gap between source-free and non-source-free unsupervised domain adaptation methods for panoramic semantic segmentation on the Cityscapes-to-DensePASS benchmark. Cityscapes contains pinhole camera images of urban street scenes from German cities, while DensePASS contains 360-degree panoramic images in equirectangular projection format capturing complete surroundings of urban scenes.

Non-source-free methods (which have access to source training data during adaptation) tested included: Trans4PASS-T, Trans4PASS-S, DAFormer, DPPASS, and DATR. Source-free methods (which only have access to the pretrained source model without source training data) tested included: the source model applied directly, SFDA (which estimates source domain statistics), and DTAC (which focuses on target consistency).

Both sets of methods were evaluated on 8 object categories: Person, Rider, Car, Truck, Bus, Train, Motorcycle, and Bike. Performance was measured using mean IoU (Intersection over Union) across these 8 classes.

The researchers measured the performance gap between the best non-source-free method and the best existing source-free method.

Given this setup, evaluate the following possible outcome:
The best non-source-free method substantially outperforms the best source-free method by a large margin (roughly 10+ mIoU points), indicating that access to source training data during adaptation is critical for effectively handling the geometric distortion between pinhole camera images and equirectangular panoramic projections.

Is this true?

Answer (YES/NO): YES